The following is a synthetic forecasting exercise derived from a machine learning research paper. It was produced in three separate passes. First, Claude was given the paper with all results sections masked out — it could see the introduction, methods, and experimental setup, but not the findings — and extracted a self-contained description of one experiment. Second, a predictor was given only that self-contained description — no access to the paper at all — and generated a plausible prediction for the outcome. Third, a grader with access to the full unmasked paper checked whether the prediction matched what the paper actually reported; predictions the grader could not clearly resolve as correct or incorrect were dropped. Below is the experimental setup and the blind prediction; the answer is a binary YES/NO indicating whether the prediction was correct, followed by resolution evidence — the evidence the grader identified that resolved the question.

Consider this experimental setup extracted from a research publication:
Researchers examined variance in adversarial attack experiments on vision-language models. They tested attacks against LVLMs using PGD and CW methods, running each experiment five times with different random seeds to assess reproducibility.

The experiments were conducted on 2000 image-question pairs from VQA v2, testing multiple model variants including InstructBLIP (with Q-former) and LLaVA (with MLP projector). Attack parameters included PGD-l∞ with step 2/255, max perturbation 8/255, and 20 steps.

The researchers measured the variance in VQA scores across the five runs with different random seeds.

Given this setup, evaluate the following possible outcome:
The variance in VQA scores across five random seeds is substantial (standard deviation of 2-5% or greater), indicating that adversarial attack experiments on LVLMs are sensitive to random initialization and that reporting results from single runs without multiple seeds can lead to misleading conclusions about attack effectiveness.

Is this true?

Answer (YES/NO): NO